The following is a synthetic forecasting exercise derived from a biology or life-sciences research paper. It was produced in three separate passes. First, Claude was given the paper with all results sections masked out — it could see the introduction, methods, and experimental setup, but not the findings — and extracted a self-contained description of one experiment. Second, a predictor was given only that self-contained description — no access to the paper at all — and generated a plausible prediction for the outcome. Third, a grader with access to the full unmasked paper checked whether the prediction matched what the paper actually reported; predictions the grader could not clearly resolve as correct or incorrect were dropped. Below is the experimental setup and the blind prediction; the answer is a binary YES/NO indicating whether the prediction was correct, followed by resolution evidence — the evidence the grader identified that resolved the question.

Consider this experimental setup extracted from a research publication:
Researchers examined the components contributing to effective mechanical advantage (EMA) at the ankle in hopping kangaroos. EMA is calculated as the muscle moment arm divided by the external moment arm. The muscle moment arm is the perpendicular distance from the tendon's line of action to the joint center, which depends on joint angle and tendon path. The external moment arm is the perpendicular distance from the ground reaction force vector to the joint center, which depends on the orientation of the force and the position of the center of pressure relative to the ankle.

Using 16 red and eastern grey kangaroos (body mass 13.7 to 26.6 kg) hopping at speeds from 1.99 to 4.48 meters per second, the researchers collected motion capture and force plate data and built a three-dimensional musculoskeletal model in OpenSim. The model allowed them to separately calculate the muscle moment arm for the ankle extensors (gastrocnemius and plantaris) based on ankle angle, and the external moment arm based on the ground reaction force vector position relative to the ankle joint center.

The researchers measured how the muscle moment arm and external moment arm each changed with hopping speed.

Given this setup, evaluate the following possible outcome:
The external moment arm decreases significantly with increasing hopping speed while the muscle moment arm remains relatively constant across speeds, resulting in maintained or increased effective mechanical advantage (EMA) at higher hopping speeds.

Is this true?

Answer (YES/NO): NO